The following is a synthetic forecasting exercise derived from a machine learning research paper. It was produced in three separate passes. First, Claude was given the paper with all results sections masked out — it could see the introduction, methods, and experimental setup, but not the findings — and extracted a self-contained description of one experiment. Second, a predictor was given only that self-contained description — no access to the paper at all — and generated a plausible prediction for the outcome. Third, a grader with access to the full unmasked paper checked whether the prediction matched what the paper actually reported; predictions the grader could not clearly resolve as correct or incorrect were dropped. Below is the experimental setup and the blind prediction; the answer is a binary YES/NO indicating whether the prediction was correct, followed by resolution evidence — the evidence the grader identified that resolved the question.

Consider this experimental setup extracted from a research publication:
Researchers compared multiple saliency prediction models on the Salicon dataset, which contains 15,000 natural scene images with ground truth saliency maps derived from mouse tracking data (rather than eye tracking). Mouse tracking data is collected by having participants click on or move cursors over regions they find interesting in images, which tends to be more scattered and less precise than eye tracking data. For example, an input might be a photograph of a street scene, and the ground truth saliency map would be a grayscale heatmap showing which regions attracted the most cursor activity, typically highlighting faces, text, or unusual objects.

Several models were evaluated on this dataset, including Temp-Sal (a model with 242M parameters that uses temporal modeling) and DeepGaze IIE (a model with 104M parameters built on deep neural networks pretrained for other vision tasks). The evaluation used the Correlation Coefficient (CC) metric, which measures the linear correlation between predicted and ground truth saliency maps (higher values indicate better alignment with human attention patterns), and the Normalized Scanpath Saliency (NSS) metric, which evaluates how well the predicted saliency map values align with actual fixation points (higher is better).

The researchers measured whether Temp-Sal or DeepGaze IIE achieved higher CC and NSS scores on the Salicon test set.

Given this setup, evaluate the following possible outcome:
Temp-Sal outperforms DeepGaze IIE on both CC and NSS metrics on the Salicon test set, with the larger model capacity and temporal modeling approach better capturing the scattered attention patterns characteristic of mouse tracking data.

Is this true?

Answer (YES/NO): NO